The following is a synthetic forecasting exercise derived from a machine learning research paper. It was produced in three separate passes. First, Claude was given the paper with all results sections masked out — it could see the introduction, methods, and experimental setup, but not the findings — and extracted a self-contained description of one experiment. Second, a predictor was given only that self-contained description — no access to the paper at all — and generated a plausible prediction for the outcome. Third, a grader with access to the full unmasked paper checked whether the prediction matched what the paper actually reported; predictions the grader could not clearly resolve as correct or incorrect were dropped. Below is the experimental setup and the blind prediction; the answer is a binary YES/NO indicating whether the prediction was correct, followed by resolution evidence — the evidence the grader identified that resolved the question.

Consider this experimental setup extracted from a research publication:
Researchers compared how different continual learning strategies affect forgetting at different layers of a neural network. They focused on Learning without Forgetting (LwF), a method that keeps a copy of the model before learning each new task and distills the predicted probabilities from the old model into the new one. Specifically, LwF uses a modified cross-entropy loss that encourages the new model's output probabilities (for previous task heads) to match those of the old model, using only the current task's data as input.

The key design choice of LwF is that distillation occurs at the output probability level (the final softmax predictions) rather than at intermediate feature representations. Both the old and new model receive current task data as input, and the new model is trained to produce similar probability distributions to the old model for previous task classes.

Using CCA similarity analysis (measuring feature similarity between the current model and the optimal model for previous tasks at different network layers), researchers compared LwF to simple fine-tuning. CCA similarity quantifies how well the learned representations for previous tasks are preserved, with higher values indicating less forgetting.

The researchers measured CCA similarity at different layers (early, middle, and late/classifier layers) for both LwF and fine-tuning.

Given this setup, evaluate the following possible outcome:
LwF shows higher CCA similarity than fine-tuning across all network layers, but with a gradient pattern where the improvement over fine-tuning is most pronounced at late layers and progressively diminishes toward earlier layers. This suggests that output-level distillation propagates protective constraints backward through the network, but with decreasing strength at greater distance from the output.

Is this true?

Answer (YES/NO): NO